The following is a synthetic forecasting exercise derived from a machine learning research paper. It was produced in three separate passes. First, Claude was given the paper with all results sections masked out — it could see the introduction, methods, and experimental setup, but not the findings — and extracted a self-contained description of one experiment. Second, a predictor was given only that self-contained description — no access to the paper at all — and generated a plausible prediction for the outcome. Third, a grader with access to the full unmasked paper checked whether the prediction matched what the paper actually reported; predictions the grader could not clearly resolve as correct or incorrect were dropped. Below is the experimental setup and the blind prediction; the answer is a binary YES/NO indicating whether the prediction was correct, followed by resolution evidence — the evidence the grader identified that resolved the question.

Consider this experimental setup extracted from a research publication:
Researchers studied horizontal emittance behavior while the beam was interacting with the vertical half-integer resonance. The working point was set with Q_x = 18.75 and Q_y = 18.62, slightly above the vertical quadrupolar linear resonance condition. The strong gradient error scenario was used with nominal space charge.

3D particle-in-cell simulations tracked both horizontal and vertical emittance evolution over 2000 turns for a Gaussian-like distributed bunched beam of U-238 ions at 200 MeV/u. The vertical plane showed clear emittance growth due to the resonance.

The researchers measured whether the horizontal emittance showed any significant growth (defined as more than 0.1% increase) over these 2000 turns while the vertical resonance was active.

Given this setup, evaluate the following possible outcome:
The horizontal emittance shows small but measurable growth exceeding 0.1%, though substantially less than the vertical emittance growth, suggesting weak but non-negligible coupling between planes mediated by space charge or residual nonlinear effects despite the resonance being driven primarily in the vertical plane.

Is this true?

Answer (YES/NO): NO